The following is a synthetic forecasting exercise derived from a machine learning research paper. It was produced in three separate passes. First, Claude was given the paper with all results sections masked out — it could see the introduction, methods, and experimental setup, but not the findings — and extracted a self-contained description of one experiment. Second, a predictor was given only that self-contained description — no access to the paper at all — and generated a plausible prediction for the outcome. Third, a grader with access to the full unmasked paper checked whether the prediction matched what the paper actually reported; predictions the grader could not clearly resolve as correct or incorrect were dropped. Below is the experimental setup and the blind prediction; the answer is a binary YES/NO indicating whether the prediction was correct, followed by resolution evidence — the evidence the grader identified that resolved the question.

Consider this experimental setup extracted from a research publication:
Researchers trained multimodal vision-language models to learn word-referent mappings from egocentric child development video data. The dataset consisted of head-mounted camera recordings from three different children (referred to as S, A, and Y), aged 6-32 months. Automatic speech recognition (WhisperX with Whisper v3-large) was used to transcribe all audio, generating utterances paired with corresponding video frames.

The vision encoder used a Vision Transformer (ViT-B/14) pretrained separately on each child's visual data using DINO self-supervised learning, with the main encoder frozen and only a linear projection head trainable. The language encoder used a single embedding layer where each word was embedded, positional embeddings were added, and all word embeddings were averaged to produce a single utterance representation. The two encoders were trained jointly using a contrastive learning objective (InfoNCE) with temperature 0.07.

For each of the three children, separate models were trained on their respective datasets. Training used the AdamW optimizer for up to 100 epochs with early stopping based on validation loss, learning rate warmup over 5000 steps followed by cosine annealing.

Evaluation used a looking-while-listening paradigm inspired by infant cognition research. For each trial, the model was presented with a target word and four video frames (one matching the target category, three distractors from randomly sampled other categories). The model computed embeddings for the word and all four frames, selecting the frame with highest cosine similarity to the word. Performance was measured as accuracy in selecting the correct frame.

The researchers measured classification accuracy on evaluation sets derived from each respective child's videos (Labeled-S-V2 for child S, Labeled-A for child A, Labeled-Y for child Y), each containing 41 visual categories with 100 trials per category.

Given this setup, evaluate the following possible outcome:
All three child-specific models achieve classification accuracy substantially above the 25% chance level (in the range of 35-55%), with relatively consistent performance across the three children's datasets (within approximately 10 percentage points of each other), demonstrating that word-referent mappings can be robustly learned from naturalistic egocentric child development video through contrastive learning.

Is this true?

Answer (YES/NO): YES